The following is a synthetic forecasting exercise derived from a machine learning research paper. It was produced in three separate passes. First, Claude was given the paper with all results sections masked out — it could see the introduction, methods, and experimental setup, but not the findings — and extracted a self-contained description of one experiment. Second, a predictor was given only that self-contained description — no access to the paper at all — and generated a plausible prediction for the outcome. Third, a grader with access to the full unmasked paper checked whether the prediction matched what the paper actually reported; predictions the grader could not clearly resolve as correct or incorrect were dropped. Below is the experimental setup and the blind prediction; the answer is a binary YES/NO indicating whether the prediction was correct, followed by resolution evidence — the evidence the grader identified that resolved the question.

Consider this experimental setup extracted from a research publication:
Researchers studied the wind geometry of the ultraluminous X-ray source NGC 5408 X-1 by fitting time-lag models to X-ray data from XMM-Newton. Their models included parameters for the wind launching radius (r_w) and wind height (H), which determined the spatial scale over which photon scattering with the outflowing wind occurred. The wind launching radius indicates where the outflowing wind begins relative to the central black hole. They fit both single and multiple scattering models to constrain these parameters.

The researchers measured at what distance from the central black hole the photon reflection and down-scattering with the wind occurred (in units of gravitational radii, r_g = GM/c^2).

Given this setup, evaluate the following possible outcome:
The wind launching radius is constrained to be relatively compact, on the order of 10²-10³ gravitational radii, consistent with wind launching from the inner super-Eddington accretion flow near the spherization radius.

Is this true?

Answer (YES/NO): NO